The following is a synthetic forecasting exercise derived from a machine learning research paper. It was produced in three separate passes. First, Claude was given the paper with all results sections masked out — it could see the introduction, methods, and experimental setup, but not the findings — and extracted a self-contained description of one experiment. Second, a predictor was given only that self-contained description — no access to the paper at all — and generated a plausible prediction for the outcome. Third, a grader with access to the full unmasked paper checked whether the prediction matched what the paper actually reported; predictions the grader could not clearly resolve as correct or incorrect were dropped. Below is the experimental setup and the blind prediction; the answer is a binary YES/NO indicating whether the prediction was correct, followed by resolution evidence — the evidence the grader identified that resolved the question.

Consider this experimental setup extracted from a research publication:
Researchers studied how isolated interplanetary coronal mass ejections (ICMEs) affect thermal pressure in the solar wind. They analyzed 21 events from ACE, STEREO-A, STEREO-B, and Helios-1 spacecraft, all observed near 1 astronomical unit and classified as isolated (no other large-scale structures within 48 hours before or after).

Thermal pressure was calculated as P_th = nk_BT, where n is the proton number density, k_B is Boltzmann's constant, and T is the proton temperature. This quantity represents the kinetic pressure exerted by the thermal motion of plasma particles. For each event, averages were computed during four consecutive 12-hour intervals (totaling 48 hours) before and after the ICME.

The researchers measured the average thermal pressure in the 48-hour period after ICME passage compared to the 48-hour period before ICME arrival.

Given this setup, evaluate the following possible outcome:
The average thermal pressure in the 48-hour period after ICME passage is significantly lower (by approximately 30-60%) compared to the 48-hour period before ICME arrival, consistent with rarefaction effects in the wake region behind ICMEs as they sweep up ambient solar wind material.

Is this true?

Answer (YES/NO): NO